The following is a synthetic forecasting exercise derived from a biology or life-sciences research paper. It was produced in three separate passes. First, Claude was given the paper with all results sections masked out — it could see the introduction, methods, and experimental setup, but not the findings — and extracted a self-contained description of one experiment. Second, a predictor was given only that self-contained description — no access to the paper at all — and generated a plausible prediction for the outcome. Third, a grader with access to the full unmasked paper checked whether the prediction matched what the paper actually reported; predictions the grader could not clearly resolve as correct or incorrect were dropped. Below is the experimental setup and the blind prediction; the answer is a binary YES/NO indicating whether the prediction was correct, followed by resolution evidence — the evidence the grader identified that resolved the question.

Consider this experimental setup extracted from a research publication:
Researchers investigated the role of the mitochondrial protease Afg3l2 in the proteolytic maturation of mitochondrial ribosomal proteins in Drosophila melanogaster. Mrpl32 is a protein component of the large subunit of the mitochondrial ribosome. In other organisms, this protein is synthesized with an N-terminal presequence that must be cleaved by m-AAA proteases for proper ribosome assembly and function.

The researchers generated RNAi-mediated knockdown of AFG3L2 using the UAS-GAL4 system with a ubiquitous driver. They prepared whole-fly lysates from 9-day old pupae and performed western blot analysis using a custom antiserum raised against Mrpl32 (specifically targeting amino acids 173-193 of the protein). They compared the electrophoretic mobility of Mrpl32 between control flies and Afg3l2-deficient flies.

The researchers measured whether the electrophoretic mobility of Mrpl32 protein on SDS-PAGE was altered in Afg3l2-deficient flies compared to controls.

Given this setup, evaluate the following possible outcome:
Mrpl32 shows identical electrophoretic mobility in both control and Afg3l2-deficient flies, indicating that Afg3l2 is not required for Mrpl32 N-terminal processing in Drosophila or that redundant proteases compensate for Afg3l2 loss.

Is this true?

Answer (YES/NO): NO